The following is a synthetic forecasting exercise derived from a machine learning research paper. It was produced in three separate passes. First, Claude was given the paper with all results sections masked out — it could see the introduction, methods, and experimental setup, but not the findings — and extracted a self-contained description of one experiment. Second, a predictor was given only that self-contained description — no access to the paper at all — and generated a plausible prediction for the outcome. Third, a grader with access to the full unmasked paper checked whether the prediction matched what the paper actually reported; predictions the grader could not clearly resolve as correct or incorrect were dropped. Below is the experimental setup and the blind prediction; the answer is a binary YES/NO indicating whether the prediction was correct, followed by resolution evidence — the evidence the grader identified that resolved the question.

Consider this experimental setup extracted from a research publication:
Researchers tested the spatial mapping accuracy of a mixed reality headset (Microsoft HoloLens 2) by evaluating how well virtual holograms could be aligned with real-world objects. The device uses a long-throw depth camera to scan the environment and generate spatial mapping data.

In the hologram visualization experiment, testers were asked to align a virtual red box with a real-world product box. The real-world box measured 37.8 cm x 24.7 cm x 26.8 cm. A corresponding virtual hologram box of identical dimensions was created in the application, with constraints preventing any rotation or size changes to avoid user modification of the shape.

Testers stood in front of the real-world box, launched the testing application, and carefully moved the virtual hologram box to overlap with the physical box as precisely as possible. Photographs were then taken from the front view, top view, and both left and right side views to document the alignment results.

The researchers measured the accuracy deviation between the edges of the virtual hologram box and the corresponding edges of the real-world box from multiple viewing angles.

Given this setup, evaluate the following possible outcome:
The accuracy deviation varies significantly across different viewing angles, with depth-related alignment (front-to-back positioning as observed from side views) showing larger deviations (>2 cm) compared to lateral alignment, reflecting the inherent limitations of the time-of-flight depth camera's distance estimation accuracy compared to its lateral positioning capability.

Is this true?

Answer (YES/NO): NO